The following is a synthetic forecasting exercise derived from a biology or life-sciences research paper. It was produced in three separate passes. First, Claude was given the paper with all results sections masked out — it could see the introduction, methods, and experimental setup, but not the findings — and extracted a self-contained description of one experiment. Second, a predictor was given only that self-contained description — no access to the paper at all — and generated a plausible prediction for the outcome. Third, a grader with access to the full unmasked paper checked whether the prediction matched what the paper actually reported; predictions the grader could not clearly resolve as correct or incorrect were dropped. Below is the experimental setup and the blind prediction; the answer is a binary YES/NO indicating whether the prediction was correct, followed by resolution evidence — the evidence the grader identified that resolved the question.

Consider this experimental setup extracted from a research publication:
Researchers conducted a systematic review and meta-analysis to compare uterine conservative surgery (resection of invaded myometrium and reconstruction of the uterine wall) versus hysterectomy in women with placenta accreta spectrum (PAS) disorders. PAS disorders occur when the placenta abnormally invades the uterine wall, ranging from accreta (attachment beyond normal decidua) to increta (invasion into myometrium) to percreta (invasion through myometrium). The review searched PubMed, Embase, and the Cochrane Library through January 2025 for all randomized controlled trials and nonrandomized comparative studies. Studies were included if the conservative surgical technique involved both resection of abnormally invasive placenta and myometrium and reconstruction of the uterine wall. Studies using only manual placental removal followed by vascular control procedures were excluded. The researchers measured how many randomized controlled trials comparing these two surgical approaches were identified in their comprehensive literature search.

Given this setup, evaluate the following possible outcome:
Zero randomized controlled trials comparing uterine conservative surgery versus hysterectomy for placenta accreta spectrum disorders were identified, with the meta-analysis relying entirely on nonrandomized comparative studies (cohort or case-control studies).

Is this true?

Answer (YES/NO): NO